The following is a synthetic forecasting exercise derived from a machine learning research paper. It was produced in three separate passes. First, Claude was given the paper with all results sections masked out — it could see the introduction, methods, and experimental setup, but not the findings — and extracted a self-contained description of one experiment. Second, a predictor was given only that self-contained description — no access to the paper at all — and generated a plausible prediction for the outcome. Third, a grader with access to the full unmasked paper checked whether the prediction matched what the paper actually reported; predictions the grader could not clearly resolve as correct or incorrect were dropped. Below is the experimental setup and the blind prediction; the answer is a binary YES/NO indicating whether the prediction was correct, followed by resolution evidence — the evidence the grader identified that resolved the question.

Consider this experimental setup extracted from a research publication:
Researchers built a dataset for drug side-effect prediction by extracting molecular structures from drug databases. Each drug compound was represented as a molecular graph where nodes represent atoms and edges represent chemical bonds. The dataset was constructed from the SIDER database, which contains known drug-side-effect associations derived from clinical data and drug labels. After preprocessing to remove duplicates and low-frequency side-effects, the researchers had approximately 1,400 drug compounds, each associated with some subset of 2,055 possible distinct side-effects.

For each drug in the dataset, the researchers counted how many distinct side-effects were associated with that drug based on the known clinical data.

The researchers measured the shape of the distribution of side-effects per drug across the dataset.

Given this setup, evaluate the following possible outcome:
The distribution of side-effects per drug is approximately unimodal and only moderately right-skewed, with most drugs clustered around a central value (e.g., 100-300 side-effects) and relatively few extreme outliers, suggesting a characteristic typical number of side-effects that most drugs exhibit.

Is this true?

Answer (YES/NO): NO